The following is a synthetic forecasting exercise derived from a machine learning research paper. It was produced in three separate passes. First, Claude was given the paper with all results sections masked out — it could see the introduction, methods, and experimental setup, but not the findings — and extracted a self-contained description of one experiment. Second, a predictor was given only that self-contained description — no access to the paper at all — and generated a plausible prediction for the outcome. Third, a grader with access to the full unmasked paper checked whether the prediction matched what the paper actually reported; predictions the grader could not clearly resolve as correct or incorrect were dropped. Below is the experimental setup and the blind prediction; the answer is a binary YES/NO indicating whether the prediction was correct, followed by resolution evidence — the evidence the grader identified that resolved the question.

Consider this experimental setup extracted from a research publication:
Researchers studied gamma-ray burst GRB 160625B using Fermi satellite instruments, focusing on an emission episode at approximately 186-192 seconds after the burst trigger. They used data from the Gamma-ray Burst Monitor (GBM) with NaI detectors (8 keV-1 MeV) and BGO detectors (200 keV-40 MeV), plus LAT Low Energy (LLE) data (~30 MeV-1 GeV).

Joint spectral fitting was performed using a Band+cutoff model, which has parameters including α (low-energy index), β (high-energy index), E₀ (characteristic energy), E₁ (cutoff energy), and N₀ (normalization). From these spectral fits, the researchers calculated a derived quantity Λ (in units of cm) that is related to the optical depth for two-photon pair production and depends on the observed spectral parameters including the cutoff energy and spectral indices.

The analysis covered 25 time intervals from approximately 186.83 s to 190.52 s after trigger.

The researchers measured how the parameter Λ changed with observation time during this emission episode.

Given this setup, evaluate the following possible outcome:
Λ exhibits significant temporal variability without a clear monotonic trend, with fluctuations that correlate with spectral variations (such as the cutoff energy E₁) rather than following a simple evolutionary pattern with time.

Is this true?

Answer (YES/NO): NO